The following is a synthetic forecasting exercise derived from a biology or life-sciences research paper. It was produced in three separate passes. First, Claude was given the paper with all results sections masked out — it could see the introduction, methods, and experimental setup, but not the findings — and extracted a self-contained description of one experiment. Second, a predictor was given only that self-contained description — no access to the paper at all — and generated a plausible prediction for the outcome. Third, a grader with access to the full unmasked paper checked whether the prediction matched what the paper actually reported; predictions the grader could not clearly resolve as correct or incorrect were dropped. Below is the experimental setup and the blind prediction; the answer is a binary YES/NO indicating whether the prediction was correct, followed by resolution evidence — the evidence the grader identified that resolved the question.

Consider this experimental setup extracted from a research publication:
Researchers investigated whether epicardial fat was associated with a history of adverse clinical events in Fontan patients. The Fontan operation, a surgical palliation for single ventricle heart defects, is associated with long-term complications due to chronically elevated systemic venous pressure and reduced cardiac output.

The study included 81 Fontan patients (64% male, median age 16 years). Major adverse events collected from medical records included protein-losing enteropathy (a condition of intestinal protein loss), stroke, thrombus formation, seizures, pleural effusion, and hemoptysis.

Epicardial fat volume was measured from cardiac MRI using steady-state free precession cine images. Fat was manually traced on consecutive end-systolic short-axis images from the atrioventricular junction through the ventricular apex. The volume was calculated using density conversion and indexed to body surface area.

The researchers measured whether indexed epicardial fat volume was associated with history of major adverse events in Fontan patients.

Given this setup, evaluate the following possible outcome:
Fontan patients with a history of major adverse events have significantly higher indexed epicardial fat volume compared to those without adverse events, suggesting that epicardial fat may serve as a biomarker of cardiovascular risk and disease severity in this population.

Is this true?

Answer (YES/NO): NO